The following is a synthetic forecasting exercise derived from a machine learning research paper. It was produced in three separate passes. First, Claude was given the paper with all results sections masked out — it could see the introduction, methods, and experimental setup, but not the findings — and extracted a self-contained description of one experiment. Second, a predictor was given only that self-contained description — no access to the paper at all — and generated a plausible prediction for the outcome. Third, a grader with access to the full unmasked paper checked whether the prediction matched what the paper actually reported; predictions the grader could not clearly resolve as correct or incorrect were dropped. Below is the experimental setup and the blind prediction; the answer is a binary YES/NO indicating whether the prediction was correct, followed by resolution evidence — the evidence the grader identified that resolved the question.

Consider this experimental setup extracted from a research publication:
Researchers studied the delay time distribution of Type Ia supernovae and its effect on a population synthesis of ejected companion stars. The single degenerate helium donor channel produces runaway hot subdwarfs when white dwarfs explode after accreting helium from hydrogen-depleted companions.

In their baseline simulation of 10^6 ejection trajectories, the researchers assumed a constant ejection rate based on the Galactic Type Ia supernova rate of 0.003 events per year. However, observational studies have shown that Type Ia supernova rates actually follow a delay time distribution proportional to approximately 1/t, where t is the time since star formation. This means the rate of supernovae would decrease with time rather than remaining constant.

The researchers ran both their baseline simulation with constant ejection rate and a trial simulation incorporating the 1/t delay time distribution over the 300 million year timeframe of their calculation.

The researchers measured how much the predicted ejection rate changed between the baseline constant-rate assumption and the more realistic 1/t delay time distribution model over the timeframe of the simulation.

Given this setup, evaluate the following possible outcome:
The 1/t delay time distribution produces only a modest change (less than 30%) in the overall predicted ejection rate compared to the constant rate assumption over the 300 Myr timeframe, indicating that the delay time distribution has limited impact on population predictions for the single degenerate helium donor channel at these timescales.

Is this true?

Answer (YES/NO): YES